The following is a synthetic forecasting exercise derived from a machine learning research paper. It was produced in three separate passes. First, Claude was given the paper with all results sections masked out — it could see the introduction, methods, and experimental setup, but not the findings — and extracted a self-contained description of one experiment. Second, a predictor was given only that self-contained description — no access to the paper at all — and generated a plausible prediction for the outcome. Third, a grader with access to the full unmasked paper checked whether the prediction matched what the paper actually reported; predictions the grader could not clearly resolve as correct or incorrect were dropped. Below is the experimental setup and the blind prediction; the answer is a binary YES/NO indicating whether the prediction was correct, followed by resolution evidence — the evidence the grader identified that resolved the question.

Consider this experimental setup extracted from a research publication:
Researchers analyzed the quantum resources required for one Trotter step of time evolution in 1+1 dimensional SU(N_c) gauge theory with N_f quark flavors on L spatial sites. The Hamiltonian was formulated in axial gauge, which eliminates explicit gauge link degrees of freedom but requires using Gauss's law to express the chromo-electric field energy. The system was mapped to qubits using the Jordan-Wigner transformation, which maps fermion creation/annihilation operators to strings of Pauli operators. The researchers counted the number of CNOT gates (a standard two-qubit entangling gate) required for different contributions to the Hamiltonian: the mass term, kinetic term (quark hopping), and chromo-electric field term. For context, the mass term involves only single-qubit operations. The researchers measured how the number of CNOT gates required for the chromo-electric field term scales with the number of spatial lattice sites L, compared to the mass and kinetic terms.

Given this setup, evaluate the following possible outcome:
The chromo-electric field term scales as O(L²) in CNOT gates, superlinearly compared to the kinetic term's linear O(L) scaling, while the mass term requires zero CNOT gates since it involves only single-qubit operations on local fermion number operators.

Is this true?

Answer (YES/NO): YES